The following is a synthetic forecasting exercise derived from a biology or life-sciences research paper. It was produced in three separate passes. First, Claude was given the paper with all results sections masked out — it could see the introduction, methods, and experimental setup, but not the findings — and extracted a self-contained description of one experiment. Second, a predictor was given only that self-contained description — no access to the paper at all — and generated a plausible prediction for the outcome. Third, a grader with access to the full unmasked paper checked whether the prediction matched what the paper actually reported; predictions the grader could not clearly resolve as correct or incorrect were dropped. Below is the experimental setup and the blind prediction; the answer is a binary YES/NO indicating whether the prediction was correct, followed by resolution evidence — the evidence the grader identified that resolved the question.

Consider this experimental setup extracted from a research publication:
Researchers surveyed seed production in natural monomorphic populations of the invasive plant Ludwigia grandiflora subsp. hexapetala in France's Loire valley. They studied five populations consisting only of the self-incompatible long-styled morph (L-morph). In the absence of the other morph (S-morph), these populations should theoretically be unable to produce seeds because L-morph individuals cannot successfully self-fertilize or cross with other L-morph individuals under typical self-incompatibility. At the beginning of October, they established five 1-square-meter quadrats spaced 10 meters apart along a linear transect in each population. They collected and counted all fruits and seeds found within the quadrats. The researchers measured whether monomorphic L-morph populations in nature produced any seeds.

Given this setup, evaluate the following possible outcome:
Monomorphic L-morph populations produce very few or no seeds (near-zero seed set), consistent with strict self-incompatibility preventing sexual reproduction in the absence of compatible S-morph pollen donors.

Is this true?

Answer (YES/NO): NO